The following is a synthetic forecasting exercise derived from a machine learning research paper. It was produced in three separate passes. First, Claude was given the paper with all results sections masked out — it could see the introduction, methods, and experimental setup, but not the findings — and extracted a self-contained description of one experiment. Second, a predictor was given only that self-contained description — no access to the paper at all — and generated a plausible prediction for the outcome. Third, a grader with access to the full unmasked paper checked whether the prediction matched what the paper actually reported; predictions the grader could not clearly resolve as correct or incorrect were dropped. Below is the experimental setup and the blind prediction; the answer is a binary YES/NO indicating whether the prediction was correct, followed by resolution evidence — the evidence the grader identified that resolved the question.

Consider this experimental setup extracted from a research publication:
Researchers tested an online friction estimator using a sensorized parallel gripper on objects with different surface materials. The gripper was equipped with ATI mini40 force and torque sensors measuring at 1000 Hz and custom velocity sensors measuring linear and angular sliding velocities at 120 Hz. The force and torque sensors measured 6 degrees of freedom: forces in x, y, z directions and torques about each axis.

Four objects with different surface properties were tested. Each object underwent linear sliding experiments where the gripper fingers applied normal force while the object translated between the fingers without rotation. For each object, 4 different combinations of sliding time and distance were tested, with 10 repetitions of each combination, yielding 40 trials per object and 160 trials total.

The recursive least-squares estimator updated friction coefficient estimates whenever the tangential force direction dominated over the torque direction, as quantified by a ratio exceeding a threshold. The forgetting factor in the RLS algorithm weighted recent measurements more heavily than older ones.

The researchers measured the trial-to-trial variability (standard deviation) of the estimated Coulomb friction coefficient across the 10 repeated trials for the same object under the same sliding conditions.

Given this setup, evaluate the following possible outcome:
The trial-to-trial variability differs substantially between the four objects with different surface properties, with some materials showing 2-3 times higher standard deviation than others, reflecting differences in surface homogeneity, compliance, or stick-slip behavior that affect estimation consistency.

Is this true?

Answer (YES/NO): YES